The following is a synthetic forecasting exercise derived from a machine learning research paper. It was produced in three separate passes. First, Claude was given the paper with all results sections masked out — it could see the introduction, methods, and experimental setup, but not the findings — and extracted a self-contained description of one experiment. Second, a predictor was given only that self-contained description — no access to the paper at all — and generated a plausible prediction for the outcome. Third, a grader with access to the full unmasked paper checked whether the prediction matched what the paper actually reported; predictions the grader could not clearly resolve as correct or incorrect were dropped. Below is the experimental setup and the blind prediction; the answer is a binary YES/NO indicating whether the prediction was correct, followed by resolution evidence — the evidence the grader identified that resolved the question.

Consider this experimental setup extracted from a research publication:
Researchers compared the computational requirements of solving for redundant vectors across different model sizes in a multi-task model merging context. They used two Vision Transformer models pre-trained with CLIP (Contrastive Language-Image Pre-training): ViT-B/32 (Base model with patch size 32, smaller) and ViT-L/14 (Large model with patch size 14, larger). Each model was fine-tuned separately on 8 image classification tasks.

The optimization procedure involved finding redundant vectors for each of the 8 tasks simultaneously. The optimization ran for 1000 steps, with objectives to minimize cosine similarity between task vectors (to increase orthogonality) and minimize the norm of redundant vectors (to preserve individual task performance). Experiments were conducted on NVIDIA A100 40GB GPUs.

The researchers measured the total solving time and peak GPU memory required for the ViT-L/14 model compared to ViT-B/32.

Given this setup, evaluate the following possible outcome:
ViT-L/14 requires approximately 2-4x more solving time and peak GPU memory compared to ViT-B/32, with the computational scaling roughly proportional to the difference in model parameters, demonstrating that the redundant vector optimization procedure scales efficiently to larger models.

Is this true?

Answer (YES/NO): NO